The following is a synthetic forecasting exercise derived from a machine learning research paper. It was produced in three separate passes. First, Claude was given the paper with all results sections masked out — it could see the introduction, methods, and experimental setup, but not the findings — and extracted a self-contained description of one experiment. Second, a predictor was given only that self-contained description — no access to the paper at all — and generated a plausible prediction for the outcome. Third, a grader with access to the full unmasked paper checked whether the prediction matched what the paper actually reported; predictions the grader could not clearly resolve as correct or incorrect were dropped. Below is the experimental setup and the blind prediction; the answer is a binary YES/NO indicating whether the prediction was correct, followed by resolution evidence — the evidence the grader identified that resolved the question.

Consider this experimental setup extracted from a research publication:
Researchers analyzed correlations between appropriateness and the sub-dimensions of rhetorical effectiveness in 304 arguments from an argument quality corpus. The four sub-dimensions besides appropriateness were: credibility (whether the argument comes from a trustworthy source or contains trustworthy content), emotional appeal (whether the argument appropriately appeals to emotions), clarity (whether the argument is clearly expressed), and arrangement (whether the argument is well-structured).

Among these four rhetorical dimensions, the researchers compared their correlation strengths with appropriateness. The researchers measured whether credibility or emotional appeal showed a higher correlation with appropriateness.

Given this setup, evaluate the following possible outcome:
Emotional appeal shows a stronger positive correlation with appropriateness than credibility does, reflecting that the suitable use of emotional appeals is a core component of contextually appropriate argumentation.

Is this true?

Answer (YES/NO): NO